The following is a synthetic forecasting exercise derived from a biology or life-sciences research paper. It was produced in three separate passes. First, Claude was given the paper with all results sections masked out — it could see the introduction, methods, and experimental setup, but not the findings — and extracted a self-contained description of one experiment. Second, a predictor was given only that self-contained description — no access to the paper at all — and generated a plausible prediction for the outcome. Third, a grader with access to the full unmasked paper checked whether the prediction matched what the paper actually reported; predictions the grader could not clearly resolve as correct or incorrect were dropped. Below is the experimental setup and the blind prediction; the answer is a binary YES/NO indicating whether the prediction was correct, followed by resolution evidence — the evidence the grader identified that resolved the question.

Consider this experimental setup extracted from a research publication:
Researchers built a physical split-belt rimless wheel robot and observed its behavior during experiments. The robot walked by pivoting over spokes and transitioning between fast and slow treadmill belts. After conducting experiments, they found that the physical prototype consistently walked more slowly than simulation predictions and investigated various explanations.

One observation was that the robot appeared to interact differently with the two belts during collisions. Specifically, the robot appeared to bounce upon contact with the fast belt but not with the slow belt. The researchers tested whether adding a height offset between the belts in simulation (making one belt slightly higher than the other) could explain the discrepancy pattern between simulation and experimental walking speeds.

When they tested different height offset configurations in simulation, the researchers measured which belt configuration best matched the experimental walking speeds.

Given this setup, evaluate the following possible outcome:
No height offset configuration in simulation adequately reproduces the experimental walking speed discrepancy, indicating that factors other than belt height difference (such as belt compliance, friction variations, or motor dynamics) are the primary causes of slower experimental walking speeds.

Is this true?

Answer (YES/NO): NO